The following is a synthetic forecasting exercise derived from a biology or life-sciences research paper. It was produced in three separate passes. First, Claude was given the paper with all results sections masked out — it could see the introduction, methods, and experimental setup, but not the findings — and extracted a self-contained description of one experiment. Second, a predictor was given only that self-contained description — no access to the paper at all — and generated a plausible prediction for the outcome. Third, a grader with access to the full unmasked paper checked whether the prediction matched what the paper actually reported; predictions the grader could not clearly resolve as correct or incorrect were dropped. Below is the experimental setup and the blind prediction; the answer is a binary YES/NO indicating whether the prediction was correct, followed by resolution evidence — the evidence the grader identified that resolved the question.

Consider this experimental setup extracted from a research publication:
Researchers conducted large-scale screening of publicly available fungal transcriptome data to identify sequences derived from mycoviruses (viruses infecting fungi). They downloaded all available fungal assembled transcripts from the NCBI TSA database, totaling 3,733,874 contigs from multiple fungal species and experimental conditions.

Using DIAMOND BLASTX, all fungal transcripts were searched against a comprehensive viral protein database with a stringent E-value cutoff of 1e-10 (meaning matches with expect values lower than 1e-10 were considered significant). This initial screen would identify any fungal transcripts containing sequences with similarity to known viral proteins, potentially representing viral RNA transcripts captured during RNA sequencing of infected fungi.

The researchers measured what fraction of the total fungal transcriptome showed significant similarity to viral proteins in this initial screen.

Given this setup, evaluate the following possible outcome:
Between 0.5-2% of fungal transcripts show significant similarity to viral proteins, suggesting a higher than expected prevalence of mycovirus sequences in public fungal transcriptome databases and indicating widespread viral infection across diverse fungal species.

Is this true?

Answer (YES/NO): NO